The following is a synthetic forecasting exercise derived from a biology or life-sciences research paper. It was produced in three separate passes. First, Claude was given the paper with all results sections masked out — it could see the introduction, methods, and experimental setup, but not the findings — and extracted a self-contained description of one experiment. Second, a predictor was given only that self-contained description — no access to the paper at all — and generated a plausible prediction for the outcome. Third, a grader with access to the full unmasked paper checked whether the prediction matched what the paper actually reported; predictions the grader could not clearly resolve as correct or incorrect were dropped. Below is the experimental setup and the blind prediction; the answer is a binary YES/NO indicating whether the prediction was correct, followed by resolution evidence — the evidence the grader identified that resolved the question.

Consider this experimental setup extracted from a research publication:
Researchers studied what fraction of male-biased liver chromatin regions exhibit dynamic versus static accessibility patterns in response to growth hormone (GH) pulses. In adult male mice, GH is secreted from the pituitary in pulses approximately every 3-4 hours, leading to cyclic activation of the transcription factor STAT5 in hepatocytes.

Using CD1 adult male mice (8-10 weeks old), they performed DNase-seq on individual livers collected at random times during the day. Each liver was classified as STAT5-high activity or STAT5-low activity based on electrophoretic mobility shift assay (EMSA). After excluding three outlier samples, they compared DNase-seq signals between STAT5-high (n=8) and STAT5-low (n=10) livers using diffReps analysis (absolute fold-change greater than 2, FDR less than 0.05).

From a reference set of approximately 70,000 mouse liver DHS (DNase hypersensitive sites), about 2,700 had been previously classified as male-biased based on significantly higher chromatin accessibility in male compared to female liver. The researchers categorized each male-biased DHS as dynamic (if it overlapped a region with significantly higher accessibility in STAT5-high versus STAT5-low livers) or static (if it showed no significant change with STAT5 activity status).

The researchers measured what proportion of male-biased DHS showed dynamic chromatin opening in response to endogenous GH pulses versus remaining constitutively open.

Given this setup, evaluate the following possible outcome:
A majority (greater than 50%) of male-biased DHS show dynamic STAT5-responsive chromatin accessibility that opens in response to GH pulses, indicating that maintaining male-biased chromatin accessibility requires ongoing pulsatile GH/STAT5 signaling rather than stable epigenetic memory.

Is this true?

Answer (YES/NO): NO